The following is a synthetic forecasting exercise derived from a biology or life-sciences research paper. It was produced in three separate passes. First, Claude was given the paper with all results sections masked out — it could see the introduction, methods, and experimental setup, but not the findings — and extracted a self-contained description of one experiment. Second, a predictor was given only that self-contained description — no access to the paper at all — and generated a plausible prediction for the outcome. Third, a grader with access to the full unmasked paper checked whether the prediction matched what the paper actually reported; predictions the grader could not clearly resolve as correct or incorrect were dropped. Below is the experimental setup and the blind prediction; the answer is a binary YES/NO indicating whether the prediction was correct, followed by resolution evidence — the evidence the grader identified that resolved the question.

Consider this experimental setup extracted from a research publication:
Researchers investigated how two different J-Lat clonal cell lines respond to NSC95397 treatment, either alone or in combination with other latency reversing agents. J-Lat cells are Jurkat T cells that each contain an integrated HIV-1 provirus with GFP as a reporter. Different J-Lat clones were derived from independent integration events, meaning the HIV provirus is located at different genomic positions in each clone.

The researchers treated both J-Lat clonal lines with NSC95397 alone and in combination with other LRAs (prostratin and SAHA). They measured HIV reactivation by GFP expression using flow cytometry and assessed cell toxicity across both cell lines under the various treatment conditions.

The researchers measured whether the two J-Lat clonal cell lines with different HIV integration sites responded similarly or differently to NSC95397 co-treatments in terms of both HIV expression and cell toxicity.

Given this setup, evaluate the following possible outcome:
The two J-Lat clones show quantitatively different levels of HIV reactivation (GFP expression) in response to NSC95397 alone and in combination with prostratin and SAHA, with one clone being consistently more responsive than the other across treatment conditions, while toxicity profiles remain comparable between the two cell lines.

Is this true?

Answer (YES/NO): NO